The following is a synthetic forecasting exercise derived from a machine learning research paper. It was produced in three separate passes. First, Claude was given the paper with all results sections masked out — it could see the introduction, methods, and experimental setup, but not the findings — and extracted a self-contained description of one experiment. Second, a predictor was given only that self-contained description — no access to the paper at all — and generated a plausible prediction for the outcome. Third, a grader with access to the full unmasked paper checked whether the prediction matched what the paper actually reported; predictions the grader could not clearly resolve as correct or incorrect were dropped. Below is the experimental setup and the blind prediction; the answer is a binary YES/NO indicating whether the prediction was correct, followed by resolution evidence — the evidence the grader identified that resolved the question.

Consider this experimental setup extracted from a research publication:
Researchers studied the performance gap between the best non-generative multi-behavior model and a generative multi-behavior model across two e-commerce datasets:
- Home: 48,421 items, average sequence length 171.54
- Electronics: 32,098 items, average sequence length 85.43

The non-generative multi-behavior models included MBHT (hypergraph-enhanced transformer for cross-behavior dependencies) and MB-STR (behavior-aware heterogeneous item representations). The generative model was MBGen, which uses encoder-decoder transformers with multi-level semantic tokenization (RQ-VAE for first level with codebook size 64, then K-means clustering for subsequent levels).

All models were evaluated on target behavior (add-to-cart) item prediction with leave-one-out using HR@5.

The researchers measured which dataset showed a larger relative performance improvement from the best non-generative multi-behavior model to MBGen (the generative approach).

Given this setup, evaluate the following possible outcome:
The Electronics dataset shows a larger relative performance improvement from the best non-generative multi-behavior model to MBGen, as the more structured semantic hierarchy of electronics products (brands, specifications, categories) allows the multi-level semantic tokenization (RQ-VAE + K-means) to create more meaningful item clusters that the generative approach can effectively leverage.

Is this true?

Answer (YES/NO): NO